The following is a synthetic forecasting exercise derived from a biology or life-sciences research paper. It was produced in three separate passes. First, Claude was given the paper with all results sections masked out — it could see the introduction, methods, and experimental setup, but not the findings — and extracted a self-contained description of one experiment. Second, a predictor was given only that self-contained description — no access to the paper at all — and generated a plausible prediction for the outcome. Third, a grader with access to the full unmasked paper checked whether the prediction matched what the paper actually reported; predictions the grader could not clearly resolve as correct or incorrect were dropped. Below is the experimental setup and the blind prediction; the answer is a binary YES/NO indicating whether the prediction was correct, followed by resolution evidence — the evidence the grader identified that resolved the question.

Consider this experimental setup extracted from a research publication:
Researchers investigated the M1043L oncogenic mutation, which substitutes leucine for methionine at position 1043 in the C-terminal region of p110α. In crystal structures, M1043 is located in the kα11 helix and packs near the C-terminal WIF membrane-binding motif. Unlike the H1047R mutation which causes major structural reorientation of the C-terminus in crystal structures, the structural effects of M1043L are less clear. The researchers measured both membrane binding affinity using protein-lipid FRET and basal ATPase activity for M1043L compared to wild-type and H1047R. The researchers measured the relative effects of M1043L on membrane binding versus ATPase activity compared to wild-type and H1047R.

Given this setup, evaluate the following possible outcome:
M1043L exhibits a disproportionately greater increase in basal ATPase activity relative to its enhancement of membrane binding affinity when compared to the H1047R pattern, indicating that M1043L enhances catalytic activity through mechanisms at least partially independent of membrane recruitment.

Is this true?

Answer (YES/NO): YES